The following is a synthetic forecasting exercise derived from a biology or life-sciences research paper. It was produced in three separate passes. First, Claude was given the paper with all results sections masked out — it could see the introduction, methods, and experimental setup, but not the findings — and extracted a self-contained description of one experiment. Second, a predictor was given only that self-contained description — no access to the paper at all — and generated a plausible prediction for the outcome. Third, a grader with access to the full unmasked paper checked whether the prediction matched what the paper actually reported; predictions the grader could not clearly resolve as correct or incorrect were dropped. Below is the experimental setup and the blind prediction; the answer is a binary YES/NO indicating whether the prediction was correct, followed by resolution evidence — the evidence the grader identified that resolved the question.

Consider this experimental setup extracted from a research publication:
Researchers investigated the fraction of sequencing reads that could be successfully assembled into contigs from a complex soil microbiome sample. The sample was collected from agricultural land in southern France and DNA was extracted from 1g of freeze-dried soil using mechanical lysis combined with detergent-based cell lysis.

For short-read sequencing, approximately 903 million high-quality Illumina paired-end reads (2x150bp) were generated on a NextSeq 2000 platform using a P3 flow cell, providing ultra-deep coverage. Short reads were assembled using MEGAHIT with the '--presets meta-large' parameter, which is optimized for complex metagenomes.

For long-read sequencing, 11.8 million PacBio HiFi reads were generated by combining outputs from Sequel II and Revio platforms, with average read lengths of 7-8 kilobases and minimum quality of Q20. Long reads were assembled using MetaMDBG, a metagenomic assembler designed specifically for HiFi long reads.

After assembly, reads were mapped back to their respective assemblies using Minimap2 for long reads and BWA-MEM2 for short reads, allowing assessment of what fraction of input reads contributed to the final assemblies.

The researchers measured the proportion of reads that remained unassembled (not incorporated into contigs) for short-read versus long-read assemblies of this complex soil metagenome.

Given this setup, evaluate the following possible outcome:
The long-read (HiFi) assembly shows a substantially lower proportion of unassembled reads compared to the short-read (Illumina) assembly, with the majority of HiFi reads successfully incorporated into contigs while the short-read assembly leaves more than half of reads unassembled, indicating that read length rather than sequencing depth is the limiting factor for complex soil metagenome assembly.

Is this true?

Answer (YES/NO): NO